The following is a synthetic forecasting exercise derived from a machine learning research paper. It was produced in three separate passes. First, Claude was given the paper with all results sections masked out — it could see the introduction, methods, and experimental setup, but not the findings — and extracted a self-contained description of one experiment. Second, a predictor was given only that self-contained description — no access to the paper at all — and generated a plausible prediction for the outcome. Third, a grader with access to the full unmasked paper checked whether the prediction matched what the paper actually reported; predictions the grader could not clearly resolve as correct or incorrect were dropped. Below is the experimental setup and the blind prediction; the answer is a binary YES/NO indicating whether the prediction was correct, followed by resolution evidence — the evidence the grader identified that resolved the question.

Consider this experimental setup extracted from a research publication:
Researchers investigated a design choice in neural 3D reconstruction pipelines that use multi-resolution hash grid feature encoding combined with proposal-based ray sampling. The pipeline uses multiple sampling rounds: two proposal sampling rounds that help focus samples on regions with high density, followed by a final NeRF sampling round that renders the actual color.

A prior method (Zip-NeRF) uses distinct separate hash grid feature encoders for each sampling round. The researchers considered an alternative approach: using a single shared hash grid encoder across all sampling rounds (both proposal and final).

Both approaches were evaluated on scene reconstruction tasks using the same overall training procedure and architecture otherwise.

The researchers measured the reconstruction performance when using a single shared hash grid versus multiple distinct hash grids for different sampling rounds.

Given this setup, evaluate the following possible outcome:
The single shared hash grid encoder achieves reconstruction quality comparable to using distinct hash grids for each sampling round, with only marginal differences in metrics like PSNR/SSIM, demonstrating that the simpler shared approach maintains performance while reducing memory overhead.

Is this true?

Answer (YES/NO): YES